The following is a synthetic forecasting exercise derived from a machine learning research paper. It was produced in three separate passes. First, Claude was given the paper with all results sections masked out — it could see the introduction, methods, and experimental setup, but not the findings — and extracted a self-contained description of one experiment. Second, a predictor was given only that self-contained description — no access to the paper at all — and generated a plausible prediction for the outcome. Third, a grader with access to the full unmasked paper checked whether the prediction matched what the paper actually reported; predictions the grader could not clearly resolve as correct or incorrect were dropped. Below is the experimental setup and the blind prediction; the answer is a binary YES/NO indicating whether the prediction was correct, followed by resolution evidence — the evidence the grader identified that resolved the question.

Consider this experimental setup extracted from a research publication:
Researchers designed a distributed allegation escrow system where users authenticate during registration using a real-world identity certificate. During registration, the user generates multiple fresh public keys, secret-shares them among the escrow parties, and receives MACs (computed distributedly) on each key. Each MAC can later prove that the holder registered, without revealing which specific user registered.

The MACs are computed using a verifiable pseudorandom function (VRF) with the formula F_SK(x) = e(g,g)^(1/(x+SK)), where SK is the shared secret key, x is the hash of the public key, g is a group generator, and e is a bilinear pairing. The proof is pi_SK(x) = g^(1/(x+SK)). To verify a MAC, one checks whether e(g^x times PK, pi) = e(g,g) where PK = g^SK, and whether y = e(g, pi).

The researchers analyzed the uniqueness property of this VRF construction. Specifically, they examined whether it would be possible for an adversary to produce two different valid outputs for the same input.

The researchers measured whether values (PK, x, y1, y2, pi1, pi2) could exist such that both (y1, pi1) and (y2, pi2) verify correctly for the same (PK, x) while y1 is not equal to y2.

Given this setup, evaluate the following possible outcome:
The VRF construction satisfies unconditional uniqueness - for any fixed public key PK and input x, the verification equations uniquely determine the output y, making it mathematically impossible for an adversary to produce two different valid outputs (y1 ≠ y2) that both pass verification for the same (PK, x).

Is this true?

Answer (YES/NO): YES